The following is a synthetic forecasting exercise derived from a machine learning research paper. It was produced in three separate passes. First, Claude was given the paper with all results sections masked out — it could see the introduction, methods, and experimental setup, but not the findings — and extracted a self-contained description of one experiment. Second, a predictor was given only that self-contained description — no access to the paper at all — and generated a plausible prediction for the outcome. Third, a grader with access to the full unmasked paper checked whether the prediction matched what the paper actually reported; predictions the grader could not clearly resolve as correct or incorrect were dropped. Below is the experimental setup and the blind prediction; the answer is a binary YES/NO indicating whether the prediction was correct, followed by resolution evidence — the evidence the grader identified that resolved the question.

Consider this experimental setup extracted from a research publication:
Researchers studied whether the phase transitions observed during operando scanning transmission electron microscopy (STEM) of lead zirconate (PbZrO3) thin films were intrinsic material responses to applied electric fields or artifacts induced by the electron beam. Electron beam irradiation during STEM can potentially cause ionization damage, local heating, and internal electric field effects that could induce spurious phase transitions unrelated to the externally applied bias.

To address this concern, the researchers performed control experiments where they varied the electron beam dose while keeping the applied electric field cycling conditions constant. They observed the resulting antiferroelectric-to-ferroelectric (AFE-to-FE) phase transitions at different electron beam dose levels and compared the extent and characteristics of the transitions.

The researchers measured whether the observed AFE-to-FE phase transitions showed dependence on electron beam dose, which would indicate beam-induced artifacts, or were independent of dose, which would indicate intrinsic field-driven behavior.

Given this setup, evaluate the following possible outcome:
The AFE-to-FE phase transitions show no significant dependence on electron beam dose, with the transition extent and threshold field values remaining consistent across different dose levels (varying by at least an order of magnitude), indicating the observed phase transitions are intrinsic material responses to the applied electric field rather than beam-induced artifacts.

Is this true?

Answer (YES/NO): YES